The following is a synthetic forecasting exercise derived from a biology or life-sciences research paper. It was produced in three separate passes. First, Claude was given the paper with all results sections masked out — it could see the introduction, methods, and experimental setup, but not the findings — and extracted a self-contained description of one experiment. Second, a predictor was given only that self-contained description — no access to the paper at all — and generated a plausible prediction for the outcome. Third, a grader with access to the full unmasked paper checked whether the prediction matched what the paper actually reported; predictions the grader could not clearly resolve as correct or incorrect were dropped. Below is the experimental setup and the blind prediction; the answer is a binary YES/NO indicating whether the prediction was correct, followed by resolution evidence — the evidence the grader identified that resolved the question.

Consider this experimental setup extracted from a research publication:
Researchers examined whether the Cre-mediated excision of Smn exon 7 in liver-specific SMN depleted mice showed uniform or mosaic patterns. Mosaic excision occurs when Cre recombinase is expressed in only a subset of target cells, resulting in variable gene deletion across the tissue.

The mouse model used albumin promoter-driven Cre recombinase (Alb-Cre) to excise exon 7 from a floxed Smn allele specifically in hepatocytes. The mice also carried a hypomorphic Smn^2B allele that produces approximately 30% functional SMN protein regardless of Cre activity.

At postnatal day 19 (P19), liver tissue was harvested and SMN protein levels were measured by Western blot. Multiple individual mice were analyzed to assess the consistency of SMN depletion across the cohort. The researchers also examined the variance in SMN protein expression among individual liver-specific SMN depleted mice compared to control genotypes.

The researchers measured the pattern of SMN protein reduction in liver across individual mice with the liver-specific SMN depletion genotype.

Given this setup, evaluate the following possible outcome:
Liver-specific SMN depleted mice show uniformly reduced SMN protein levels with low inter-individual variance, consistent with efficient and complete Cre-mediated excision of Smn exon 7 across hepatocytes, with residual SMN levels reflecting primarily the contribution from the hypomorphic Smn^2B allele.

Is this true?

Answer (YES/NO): NO